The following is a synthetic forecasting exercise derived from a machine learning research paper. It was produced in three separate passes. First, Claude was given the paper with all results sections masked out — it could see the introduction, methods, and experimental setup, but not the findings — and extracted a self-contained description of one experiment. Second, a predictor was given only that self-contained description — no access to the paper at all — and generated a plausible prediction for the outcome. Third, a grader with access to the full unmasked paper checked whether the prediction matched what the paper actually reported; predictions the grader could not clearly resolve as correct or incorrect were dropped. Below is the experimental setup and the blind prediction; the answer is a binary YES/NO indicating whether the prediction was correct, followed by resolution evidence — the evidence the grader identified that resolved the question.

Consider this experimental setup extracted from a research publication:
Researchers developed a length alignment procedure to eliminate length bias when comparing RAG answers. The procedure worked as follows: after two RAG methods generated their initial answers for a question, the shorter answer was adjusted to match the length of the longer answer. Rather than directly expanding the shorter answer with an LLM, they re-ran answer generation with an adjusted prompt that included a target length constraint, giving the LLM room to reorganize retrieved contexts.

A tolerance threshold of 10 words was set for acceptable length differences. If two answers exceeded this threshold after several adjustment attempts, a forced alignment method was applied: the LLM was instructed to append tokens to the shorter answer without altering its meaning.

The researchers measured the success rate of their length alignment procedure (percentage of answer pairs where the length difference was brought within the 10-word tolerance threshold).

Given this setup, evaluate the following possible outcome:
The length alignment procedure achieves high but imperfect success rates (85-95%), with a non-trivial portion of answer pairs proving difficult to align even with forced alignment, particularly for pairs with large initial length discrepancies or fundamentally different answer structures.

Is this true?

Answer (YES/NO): YES